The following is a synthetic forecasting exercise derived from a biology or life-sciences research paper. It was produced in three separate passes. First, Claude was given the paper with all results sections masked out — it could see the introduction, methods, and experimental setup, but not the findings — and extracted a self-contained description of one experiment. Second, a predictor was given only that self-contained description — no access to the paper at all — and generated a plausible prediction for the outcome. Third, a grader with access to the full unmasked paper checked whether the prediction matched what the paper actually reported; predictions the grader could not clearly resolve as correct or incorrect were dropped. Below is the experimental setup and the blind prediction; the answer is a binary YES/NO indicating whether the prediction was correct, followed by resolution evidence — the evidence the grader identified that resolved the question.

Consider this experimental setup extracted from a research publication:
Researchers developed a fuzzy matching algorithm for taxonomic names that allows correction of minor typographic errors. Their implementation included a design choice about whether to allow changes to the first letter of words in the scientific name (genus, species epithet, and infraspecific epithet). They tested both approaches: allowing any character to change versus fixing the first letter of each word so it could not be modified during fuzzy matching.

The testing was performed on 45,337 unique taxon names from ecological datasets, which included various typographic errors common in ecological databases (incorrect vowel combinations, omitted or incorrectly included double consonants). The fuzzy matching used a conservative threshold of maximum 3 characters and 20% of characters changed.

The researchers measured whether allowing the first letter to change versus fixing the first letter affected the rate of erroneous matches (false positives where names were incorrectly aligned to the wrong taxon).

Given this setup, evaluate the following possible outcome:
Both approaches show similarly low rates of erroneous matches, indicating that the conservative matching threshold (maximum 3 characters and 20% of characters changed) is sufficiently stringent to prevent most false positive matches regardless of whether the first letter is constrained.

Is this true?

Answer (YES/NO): NO